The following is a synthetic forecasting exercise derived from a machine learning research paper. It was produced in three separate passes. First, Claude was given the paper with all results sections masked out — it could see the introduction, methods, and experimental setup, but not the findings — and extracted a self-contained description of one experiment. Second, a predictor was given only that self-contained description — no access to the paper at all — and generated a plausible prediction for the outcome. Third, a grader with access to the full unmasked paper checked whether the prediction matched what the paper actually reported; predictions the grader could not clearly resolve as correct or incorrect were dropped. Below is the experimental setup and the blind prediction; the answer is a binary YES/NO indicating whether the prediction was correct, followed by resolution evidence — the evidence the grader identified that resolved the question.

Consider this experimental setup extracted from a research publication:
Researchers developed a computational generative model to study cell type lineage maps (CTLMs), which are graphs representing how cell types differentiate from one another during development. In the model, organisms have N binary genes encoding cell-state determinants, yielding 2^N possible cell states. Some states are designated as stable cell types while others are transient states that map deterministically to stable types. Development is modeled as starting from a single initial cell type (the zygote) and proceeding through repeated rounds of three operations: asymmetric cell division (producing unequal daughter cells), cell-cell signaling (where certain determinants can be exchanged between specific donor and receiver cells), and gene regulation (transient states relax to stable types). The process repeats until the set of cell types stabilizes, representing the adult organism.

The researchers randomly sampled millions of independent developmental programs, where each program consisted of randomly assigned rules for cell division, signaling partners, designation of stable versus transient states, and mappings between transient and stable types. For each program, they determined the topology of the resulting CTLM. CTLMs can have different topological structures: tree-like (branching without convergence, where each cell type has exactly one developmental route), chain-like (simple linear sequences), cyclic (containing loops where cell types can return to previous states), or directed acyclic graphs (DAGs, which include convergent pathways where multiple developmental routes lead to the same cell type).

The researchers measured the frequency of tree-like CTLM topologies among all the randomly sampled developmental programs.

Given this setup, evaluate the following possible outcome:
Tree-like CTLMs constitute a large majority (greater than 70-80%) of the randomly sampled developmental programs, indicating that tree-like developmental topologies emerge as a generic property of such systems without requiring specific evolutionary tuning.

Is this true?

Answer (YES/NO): NO